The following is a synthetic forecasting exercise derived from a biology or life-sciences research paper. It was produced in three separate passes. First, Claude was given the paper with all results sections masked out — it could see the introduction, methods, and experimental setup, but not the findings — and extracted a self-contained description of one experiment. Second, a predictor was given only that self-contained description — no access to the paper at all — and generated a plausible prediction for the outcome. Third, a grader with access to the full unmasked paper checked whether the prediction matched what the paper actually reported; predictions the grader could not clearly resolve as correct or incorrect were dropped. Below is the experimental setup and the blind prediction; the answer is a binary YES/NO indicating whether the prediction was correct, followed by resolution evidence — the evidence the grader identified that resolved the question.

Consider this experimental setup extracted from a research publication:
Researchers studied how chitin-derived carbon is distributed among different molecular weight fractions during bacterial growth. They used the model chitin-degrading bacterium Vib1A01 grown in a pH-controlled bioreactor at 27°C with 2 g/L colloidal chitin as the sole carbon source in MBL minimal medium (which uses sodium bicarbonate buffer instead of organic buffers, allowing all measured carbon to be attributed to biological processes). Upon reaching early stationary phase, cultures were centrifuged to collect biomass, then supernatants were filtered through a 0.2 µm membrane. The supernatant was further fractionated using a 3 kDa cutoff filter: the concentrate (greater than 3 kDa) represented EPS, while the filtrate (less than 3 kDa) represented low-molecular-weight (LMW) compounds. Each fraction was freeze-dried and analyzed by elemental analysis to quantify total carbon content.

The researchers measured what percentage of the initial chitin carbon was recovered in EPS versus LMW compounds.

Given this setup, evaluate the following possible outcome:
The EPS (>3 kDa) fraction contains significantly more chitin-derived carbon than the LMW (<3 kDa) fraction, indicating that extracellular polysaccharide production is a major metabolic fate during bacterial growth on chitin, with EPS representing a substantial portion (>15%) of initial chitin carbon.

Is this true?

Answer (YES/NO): NO